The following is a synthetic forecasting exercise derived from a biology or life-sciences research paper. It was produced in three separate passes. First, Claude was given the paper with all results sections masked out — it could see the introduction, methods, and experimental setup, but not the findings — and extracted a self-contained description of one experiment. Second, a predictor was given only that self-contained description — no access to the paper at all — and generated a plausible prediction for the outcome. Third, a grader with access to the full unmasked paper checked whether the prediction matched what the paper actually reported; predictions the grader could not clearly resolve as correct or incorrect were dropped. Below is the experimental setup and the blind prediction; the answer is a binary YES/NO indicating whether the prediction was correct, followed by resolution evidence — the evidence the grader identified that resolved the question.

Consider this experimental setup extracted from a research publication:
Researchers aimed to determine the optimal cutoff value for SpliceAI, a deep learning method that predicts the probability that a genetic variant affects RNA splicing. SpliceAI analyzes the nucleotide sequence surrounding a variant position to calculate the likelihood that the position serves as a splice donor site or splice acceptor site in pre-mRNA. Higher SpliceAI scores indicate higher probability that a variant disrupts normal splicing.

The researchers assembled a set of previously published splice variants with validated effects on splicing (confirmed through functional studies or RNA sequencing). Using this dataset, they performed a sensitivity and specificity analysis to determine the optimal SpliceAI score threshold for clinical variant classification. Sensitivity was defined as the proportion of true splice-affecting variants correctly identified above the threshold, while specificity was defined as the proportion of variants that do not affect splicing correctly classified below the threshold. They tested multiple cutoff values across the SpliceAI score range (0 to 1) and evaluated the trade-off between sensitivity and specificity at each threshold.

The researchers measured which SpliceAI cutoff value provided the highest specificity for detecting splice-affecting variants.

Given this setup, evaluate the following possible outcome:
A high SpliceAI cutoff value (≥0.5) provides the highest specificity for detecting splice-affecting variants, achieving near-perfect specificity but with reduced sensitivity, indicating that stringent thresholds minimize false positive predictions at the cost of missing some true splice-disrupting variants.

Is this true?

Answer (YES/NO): NO